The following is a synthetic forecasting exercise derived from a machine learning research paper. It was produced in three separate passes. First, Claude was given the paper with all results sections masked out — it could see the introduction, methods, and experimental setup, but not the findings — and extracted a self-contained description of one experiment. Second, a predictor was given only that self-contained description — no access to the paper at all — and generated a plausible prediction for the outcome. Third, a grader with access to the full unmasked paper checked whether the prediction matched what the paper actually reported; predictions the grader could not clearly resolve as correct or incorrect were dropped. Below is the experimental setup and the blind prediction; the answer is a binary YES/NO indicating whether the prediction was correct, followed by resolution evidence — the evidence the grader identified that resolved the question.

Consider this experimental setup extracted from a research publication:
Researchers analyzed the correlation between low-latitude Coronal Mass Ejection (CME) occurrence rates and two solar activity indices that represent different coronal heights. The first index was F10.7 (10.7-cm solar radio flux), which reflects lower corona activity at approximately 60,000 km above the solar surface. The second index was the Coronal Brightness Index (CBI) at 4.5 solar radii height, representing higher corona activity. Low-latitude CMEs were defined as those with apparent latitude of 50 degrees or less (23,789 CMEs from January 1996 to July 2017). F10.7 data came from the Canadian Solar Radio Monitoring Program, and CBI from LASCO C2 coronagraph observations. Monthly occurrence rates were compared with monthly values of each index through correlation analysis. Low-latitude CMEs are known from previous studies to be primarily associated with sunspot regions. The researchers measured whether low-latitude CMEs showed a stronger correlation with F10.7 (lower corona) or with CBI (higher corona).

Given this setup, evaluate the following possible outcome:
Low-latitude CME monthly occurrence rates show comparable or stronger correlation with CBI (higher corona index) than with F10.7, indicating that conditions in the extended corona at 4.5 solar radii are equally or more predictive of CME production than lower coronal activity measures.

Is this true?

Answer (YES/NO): NO